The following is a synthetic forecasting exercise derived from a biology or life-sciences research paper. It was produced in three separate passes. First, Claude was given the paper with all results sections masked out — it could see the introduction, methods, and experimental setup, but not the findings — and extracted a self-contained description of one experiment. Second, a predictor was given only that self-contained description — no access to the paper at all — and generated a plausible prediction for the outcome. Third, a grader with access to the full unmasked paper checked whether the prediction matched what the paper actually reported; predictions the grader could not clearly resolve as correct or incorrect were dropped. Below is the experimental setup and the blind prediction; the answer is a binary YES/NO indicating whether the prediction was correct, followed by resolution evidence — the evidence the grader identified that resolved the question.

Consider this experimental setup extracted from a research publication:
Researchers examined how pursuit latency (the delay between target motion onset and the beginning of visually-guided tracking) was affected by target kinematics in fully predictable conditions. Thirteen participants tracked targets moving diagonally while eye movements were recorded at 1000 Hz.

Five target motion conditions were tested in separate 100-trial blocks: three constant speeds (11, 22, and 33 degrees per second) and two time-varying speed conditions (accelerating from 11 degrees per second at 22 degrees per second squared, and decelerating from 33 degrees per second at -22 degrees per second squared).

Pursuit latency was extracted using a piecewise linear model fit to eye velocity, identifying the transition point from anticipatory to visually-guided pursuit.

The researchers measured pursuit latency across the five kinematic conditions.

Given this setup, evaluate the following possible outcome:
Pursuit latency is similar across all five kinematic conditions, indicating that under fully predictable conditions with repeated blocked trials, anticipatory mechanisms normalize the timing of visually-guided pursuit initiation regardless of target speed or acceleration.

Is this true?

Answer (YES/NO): NO